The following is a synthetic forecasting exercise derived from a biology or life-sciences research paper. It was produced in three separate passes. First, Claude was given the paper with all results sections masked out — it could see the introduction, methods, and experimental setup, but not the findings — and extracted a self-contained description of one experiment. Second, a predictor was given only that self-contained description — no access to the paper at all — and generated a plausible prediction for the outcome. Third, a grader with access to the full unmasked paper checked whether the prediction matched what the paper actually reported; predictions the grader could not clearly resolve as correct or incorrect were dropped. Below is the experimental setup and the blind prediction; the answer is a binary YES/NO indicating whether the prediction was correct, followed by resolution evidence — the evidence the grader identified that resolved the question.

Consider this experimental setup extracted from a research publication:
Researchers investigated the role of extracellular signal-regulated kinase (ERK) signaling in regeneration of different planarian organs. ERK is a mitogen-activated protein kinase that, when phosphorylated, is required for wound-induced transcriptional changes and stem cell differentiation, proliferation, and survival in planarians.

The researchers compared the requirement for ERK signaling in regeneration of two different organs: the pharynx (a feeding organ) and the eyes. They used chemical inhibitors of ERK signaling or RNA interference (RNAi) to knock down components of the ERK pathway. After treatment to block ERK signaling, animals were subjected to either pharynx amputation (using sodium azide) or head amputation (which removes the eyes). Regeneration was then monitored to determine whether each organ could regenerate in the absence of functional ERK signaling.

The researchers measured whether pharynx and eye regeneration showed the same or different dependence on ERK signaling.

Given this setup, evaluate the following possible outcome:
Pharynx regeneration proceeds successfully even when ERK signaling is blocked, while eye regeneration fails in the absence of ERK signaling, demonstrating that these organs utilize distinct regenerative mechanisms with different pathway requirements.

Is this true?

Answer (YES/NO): NO